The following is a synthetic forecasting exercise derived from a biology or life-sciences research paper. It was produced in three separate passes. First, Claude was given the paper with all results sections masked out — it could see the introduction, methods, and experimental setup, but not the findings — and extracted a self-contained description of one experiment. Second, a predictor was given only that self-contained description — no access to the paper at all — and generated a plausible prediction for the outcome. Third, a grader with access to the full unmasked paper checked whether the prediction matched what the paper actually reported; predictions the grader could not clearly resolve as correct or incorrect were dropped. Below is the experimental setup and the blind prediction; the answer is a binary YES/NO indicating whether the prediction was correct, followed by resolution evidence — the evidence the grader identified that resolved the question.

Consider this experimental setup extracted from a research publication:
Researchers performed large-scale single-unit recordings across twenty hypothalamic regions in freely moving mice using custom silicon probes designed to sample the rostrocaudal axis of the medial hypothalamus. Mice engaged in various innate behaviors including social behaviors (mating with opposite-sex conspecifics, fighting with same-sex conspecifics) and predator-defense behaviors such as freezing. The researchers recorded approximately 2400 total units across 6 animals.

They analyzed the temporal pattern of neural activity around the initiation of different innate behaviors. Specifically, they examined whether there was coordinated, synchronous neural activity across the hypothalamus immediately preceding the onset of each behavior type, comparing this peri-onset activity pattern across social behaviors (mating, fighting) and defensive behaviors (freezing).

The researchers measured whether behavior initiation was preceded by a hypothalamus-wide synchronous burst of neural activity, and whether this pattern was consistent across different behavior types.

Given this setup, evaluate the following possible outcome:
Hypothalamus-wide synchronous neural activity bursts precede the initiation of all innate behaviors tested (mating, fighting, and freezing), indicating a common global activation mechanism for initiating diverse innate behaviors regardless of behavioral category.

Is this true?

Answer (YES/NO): NO